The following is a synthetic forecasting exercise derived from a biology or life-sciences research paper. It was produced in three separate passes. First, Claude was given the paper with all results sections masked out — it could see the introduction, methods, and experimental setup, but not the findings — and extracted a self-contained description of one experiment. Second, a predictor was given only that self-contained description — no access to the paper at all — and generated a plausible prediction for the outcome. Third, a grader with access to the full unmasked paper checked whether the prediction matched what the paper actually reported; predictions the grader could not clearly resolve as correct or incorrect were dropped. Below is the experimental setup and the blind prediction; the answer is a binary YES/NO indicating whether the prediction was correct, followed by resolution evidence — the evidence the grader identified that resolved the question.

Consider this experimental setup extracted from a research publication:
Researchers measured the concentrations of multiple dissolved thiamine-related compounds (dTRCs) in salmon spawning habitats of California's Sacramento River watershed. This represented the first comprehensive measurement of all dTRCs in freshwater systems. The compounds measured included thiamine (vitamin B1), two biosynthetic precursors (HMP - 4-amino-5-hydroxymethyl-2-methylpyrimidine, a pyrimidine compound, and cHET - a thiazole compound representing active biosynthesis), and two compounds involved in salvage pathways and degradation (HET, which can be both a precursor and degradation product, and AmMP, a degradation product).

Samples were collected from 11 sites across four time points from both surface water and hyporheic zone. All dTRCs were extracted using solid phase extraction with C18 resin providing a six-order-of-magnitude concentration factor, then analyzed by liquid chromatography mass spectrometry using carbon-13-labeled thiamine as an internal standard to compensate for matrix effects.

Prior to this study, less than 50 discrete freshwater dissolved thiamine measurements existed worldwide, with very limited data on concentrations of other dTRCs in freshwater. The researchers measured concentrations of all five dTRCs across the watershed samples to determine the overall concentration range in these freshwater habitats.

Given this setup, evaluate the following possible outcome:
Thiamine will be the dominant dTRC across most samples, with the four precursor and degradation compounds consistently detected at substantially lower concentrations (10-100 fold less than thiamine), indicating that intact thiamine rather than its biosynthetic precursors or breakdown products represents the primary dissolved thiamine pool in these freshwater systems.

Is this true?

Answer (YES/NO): NO